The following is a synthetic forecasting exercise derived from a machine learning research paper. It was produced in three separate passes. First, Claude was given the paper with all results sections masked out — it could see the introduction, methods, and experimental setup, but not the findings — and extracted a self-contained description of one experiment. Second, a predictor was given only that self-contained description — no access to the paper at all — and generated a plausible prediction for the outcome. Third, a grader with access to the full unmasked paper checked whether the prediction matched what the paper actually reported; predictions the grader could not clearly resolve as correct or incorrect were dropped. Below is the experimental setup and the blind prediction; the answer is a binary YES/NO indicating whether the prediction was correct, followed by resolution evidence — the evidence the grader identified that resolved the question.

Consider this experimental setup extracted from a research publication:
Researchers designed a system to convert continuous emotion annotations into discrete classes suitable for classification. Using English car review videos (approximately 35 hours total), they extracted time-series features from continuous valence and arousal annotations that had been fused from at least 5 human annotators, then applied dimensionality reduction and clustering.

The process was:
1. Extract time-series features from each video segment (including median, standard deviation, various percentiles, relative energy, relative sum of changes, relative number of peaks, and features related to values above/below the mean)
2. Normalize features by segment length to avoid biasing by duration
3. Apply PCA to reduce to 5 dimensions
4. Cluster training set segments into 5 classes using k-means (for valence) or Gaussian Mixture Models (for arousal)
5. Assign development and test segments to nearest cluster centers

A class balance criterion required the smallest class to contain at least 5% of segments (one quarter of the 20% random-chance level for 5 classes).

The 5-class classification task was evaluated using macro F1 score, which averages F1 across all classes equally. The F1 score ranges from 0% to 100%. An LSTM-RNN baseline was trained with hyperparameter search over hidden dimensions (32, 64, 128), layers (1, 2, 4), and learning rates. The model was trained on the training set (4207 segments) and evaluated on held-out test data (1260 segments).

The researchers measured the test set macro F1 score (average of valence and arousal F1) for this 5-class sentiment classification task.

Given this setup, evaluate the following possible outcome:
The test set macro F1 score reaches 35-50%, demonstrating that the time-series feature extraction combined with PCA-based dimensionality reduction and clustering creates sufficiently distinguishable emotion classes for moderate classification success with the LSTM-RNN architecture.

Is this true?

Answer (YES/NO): NO